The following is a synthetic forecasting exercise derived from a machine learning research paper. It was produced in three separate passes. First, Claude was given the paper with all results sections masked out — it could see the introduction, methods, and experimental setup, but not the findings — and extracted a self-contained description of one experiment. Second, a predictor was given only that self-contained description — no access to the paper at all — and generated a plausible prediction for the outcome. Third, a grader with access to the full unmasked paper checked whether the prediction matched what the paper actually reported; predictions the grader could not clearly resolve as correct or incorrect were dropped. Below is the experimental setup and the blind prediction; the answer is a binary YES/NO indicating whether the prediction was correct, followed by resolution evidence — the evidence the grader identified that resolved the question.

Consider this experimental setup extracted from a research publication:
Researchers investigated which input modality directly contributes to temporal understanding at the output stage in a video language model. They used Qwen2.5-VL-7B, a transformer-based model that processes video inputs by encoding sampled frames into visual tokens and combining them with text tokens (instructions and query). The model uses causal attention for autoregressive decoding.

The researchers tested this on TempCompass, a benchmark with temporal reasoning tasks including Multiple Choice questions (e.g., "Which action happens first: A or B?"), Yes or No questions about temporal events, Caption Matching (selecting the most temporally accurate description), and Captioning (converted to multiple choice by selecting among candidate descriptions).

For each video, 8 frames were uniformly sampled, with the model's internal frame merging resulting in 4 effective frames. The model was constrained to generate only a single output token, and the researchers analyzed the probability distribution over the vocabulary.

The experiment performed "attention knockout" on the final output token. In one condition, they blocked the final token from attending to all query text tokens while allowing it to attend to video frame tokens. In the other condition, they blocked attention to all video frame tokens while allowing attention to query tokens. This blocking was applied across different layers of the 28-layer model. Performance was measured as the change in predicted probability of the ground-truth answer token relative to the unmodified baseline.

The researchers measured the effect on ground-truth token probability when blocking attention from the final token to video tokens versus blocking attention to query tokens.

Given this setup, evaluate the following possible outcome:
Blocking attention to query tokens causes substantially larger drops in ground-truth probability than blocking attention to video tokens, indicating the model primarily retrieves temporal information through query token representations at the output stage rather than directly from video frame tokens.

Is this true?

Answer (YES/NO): YES